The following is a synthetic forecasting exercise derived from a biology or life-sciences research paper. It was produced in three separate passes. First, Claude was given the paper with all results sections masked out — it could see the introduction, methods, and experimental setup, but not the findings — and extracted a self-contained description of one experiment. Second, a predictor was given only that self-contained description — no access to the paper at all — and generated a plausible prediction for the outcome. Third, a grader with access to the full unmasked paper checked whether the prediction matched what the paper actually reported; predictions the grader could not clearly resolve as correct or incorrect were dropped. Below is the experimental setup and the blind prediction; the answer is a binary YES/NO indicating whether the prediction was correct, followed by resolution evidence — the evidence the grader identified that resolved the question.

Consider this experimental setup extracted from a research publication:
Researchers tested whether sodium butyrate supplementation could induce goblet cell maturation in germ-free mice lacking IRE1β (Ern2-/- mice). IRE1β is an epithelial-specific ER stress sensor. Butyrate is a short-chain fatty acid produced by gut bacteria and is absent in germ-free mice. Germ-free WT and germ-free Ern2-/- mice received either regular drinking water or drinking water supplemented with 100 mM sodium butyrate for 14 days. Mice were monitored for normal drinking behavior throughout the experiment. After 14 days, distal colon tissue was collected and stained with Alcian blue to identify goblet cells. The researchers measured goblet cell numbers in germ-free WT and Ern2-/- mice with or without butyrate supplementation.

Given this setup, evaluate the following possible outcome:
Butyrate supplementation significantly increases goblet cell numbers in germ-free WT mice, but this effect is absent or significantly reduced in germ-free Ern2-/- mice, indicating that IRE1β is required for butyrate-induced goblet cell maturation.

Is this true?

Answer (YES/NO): YES